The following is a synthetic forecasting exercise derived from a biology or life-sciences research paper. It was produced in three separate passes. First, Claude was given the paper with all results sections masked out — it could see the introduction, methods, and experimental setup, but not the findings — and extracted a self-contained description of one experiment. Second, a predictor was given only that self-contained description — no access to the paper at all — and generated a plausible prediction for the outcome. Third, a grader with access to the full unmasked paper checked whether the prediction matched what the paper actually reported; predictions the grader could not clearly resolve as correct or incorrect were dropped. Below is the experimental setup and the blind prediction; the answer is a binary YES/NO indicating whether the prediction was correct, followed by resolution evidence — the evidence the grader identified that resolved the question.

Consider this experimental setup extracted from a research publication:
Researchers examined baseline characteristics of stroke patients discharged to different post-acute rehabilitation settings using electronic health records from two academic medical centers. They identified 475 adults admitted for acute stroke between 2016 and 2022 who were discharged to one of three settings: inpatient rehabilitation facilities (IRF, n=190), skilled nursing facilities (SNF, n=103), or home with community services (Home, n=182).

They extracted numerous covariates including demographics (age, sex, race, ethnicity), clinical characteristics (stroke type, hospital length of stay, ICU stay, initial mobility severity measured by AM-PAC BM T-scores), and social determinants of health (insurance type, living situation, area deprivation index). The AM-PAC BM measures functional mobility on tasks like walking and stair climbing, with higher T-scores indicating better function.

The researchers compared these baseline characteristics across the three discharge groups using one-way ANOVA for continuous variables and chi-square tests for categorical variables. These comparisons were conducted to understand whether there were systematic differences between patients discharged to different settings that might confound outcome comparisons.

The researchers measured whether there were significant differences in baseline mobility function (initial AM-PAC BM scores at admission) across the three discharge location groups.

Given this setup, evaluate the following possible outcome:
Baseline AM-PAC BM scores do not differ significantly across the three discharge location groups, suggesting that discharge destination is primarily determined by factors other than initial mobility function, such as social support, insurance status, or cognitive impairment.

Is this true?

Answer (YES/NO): NO